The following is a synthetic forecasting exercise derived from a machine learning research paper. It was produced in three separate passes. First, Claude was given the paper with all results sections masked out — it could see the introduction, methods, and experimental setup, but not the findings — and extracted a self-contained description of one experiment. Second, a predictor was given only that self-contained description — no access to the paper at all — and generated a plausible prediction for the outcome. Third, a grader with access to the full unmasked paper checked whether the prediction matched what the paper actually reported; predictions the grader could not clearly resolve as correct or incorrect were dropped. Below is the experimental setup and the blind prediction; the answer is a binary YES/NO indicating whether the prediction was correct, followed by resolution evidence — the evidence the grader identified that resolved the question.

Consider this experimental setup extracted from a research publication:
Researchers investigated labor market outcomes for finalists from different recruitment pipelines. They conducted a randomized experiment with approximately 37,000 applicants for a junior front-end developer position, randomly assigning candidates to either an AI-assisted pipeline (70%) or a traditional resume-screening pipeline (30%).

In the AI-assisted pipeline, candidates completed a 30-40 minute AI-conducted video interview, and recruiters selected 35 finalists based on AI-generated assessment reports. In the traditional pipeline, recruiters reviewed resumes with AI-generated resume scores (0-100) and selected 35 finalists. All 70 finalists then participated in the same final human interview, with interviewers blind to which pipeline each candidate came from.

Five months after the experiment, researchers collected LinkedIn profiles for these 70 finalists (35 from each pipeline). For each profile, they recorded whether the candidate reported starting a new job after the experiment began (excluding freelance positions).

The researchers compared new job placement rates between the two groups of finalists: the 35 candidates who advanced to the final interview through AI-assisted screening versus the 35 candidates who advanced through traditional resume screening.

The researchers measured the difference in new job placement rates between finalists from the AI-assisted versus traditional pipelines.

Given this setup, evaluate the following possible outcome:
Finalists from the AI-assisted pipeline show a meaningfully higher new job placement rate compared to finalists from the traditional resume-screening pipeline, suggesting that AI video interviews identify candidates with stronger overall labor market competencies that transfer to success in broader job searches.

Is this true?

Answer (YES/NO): YES